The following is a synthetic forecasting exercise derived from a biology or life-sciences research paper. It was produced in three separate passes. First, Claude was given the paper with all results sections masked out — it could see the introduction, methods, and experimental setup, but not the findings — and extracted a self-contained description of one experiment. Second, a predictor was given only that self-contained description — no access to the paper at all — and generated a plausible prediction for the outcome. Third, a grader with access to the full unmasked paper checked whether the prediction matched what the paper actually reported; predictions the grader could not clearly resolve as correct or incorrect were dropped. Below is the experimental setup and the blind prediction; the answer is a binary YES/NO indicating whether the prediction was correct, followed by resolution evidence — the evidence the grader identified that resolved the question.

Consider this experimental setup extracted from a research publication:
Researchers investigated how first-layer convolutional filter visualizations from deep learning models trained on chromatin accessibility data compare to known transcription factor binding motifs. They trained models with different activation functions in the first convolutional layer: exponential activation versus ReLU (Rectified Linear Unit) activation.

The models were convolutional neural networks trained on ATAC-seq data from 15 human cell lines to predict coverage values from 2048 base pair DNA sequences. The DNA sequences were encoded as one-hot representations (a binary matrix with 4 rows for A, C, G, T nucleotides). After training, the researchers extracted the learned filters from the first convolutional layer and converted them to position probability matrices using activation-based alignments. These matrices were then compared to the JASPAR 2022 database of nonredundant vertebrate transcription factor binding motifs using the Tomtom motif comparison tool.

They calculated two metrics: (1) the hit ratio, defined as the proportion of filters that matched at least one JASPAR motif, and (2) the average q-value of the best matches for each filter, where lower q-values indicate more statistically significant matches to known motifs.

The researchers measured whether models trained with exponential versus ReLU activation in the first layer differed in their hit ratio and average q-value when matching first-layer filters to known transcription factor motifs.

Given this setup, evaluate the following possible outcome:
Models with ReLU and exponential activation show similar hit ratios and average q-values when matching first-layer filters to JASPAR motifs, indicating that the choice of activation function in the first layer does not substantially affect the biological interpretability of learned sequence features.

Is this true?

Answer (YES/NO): NO